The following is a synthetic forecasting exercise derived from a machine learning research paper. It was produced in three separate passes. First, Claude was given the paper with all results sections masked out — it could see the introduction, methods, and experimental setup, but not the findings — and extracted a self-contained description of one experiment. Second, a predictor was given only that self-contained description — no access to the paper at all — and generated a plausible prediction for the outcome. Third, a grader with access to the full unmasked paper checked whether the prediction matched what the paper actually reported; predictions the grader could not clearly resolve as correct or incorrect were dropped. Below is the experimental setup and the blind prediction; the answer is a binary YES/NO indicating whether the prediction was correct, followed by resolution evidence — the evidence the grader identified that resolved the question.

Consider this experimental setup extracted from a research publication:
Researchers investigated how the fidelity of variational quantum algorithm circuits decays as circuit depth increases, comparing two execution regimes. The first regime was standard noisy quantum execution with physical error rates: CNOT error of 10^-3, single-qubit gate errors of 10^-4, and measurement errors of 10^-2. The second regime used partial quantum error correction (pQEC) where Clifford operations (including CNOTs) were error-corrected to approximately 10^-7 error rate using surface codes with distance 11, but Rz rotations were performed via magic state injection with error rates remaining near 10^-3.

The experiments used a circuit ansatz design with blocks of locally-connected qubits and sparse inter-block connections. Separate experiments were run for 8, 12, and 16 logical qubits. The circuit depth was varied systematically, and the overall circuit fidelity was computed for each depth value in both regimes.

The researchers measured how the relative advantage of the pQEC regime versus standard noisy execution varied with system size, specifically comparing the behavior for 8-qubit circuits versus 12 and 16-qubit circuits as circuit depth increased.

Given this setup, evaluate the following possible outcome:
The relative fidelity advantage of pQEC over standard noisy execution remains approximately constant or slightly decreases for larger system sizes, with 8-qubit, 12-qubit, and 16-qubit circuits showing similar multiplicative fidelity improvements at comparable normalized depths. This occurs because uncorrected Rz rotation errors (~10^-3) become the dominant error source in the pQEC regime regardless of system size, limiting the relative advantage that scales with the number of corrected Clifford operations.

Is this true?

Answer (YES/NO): NO